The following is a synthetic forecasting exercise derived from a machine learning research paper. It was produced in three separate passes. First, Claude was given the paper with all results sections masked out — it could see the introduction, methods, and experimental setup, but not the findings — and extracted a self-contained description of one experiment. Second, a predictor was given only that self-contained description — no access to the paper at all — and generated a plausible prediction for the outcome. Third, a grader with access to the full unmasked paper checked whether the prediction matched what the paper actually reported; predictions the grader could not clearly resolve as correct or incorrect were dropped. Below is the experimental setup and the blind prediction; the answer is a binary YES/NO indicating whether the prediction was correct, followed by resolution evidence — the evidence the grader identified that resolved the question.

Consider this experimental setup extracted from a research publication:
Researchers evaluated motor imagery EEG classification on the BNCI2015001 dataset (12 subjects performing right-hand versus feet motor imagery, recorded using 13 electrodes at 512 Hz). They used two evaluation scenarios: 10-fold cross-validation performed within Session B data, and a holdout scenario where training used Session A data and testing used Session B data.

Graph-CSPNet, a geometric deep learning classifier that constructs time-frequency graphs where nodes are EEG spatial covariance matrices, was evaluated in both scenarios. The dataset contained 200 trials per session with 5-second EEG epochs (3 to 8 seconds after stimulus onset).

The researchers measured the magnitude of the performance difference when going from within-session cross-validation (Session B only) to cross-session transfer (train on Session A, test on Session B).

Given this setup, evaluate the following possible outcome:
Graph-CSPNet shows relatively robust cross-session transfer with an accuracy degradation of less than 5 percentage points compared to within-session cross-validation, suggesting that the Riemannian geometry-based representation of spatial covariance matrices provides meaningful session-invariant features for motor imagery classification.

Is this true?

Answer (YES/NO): NO